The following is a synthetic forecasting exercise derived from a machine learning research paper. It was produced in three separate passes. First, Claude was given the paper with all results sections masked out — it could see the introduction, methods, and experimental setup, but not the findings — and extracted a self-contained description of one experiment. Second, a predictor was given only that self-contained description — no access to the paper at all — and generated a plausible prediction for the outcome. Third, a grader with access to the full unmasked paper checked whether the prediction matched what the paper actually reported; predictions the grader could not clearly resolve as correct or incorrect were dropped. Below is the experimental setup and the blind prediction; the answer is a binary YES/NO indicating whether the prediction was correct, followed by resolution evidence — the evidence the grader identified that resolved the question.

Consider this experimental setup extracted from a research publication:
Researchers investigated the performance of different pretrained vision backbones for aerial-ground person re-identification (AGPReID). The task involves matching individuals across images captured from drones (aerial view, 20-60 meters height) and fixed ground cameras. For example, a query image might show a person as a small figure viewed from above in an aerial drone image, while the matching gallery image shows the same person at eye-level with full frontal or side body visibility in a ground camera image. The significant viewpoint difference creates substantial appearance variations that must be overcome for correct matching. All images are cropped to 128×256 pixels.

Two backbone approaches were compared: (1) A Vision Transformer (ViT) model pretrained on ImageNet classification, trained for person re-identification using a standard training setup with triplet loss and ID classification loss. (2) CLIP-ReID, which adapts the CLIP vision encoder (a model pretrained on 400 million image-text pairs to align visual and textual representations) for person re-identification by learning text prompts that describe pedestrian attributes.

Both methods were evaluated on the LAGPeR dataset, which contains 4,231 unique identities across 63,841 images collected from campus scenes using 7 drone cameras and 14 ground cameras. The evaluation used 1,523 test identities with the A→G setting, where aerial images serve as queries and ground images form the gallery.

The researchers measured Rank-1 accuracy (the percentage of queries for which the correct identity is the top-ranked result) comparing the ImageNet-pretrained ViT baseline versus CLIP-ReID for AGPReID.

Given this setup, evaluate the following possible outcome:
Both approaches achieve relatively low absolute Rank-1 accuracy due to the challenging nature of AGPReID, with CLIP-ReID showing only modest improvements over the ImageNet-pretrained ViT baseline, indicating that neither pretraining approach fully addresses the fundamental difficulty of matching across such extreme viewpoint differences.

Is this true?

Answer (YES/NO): NO